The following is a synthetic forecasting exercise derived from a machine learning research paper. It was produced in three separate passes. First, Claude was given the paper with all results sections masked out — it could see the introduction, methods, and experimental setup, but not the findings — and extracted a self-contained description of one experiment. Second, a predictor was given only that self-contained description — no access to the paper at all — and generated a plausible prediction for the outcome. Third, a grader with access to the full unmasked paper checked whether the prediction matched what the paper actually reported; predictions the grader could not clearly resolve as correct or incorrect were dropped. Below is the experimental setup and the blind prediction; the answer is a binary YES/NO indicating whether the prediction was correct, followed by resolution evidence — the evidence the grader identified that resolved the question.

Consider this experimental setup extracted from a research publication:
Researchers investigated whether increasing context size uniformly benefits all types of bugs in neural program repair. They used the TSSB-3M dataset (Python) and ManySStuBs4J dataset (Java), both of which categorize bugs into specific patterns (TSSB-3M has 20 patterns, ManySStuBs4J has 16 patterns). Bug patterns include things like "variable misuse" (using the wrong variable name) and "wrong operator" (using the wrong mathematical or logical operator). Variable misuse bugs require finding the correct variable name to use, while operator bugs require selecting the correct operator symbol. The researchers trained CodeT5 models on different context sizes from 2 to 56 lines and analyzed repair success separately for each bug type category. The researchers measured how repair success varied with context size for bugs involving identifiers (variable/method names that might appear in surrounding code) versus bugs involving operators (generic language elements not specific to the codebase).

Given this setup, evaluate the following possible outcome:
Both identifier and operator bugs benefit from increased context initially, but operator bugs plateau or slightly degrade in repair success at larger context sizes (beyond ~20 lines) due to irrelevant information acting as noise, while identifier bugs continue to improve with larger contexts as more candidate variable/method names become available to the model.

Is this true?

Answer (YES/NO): NO